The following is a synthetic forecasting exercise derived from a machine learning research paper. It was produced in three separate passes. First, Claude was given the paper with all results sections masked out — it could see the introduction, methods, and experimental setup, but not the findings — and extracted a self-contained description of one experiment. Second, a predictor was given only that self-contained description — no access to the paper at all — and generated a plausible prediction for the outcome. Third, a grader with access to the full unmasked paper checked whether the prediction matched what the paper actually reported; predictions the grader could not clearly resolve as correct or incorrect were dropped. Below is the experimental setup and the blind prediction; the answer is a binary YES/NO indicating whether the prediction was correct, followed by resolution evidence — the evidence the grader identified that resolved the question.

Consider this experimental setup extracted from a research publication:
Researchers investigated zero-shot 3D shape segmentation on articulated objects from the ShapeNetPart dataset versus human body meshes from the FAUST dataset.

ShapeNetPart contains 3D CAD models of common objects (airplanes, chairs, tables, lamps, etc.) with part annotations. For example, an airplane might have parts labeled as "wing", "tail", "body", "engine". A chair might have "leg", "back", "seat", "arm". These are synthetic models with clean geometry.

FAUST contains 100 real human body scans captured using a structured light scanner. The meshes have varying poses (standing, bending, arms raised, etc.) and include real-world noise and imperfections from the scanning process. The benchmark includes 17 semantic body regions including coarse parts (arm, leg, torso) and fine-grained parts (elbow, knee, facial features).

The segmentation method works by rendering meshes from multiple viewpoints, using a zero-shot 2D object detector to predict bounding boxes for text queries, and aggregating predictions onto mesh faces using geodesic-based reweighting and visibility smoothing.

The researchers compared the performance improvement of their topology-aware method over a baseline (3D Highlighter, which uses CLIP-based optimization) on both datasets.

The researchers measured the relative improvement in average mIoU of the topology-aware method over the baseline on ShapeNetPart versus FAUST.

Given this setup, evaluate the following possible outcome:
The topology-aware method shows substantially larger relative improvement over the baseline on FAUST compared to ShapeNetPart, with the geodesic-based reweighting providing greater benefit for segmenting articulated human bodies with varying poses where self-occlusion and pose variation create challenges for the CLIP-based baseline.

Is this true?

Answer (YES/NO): NO